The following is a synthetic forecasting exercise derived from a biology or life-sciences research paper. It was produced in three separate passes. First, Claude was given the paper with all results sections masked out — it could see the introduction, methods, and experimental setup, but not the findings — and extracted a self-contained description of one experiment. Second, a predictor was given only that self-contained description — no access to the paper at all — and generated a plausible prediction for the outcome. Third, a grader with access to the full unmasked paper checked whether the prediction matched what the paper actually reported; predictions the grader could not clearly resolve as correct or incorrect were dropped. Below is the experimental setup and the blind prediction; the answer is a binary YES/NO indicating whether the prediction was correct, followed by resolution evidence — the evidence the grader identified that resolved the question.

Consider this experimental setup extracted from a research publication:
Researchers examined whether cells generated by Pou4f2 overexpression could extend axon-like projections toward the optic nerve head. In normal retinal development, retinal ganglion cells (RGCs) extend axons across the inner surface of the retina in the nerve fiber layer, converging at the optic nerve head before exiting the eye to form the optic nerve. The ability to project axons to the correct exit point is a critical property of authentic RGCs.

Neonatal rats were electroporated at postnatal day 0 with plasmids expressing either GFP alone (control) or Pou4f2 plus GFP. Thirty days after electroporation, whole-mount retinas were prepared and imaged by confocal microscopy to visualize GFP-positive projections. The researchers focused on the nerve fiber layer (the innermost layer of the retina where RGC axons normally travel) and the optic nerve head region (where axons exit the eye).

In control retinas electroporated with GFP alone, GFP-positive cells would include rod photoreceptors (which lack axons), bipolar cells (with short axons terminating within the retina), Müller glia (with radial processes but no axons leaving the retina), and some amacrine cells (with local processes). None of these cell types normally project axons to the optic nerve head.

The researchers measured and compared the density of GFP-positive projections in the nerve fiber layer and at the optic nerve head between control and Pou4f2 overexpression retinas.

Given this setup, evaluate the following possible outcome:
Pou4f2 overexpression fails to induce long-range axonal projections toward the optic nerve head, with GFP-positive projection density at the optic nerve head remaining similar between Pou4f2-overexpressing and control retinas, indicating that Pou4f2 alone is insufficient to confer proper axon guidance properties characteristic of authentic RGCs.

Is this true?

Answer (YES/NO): NO